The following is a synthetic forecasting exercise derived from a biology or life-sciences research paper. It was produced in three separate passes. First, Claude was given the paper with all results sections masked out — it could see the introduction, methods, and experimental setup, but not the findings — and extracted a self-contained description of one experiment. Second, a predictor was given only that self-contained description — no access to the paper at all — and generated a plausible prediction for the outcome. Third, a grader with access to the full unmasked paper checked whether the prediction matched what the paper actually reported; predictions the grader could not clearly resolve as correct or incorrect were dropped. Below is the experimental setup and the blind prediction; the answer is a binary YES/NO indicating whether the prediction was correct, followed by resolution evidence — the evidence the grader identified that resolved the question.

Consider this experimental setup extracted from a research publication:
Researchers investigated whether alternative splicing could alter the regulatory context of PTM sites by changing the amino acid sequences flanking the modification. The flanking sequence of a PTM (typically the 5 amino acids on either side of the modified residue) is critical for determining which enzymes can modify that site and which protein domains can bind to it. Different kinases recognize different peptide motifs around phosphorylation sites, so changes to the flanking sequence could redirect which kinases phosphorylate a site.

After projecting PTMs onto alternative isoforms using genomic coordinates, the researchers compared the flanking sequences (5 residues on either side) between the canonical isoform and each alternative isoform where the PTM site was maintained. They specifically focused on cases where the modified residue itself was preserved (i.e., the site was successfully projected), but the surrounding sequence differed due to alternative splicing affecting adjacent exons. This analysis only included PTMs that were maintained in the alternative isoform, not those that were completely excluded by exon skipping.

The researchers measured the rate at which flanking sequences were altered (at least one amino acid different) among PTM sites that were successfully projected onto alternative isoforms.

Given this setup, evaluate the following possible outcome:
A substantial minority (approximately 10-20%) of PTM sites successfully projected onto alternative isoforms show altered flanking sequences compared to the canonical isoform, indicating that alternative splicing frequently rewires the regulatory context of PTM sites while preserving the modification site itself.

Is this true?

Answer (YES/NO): NO